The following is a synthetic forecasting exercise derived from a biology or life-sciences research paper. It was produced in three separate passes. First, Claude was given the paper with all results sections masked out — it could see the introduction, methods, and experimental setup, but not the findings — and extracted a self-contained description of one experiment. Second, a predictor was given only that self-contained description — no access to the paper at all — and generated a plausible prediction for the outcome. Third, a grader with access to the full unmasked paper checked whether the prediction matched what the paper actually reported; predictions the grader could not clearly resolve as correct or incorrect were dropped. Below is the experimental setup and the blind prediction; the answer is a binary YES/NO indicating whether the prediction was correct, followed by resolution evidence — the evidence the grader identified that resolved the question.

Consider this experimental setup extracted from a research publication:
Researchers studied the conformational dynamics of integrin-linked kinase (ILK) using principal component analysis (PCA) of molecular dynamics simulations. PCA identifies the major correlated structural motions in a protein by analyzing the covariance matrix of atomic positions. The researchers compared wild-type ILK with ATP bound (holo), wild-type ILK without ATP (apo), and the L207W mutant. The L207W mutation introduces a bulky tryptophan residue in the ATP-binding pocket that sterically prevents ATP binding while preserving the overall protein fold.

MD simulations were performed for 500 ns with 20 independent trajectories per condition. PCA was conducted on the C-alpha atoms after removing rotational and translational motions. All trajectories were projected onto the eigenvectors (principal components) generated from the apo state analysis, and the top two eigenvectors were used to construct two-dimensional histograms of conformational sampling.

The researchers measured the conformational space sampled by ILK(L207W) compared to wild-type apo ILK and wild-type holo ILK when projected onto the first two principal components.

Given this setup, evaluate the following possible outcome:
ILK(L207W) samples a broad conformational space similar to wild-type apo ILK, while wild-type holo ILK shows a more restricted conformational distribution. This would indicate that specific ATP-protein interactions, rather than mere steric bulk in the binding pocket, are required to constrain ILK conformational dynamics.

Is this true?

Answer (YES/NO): YES